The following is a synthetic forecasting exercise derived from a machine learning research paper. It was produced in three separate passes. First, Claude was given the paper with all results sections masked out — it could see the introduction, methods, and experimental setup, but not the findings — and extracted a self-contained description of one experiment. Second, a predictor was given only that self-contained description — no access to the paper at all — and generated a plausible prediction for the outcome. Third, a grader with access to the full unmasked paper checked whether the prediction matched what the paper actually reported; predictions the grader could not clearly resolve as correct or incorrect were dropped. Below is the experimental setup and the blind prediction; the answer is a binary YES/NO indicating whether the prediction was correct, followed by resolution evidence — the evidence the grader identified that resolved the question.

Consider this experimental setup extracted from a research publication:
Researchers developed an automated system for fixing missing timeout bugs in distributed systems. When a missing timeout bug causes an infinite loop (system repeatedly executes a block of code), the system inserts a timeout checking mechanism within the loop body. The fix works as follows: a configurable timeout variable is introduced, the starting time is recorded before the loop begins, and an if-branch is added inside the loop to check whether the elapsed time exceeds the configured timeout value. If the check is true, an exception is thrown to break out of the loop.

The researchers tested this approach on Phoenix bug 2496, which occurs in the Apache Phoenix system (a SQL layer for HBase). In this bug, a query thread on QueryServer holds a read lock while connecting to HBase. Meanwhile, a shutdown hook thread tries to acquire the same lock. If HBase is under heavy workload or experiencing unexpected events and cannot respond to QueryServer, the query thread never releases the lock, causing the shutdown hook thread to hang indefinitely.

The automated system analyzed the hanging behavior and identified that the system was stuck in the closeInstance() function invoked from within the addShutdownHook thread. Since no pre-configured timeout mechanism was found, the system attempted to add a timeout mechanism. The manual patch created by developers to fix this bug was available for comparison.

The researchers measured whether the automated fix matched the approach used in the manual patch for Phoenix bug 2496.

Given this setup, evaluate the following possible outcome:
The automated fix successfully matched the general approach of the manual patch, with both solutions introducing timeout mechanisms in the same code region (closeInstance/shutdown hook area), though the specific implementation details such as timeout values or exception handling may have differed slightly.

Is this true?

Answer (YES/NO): YES